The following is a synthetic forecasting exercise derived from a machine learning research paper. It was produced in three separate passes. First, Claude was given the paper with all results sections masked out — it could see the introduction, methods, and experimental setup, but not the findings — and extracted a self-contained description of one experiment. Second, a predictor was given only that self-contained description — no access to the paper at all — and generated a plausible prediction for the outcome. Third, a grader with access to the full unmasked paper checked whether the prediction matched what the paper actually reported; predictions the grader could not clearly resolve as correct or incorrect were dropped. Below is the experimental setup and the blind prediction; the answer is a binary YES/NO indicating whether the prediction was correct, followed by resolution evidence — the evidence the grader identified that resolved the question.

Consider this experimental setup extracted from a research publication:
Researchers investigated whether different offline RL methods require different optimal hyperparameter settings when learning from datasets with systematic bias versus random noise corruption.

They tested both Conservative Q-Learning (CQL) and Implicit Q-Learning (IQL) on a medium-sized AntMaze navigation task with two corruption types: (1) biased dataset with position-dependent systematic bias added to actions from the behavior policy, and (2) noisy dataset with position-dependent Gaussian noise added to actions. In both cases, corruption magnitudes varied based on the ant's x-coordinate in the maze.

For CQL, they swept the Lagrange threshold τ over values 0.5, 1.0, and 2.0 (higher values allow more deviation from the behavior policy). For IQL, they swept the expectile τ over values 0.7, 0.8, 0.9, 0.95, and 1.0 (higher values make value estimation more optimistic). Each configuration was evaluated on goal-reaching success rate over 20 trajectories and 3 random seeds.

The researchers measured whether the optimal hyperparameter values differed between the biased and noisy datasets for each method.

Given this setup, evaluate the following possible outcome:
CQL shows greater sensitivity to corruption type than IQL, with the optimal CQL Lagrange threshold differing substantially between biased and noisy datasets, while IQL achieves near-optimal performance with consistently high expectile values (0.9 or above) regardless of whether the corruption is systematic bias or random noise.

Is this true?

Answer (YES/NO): NO